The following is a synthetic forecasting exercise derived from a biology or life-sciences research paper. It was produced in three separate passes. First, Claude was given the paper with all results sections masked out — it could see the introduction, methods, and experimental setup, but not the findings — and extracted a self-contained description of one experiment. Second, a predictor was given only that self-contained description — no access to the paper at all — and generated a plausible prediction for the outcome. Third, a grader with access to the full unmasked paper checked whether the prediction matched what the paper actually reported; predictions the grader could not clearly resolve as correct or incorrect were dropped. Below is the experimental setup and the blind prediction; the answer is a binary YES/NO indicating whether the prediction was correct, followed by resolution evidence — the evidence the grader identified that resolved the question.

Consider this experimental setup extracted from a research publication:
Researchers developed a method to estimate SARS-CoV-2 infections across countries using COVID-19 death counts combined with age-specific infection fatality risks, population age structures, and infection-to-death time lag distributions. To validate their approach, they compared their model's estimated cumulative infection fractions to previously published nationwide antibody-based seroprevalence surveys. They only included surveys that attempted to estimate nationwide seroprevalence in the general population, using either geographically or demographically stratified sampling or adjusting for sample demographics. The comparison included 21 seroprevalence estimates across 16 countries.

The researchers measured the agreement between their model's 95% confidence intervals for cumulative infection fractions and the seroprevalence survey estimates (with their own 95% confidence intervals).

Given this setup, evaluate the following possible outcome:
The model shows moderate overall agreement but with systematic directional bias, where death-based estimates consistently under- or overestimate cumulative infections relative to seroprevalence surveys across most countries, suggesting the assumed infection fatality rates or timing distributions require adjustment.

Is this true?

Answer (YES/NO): NO